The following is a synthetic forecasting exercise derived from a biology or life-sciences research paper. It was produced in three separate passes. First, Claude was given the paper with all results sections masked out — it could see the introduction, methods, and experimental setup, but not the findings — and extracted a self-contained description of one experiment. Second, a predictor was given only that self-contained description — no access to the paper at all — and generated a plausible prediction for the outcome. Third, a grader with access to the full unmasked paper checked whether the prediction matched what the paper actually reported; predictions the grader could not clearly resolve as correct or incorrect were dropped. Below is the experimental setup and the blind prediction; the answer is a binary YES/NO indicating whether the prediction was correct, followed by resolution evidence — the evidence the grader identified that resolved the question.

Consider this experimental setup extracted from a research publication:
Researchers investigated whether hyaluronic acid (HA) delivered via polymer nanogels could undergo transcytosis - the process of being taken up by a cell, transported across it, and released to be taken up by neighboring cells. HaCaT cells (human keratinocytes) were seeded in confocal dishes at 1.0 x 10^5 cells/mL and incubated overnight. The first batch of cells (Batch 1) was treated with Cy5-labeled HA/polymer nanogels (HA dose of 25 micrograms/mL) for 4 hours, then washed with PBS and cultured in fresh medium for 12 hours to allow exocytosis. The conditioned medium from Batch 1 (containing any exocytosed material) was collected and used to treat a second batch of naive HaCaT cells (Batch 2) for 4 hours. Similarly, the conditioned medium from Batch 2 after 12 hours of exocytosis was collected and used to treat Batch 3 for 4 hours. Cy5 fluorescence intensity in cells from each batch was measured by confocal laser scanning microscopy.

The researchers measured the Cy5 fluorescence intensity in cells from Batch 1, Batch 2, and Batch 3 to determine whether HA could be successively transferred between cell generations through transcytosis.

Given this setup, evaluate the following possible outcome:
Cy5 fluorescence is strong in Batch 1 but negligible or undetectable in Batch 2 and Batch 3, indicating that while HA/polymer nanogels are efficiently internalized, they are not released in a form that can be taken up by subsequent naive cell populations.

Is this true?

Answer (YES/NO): NO